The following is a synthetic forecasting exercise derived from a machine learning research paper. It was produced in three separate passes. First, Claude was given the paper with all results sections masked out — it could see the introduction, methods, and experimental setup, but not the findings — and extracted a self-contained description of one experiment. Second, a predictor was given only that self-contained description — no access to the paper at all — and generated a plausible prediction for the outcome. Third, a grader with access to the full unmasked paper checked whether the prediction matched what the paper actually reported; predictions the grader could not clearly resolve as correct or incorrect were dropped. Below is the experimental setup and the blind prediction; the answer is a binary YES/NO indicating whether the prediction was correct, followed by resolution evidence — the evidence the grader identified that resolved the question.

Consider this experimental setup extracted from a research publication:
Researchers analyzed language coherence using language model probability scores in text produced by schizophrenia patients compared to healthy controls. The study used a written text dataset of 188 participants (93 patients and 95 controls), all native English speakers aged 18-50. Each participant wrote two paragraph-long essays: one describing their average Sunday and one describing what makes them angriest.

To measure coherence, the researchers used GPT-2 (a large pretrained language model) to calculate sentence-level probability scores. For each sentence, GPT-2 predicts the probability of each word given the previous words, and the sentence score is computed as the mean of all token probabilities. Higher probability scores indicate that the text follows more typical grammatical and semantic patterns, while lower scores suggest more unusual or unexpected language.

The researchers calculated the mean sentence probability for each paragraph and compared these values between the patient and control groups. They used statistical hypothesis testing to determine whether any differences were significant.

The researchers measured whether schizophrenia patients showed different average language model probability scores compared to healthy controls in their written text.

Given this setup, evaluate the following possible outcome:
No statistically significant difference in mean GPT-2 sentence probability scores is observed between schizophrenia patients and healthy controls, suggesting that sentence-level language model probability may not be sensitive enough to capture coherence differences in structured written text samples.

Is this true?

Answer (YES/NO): NO